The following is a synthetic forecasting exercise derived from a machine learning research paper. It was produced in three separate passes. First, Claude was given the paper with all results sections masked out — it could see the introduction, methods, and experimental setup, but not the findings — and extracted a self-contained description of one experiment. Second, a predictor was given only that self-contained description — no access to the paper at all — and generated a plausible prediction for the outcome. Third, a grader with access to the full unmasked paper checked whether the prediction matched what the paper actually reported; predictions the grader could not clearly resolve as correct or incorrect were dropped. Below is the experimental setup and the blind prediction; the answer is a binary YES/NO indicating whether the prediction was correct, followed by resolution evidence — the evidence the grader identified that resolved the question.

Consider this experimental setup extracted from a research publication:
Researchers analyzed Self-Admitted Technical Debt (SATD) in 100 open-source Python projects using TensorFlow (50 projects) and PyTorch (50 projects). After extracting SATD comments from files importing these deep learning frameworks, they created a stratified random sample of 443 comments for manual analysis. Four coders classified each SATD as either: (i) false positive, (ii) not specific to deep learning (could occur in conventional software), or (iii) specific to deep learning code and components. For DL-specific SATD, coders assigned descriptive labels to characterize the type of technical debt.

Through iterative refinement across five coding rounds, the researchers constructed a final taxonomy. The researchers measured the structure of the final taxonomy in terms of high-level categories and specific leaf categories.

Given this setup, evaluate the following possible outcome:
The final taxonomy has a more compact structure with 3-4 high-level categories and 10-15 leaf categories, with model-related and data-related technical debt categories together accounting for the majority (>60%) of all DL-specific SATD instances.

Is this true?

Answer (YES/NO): NO